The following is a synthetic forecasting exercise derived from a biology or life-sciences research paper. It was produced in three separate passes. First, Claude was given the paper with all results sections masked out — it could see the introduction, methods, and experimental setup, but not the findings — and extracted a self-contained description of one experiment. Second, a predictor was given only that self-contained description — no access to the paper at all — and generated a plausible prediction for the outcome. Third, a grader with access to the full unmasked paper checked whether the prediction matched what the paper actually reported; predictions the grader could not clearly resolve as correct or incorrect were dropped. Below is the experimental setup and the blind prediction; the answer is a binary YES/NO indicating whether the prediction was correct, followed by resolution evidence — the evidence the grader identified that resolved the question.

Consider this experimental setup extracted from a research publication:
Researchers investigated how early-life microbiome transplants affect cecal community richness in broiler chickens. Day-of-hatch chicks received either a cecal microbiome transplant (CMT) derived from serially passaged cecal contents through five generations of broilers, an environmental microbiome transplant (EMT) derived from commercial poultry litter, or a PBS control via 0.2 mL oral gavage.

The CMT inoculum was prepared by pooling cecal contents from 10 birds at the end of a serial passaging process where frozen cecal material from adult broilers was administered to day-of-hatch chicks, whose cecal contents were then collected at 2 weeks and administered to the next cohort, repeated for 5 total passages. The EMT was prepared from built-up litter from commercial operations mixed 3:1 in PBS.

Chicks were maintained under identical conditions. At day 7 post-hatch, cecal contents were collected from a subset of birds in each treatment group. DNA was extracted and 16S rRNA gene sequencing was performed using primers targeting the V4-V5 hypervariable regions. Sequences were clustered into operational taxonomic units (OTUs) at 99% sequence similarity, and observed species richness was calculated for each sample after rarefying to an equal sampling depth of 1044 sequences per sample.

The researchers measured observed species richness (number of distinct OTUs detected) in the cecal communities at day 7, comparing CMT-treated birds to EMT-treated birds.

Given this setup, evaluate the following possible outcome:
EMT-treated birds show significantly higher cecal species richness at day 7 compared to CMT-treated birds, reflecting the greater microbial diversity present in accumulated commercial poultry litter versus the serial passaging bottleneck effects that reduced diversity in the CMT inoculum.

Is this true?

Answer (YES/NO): NO